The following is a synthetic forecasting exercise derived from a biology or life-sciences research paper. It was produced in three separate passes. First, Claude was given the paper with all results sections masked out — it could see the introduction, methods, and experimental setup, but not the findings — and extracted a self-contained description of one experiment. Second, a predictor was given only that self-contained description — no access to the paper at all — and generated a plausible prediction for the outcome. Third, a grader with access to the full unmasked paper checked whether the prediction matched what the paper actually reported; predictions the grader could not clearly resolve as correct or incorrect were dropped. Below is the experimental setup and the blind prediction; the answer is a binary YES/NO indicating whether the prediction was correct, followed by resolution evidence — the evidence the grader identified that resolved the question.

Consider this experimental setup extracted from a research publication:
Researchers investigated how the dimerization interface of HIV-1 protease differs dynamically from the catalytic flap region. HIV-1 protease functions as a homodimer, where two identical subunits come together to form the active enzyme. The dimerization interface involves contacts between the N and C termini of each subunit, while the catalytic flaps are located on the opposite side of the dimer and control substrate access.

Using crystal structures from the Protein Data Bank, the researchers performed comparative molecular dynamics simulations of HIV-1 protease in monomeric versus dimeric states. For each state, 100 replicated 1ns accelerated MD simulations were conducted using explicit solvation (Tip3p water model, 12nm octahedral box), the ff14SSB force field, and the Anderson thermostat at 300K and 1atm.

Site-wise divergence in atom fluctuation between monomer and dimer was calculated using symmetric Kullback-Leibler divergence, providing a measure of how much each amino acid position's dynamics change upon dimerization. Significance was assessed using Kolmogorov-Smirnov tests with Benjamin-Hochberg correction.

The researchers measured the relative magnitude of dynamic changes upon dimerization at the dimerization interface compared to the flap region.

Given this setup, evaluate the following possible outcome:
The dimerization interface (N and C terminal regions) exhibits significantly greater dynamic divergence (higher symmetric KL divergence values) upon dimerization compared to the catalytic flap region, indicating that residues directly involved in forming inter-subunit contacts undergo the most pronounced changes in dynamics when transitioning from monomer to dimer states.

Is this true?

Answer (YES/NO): NO